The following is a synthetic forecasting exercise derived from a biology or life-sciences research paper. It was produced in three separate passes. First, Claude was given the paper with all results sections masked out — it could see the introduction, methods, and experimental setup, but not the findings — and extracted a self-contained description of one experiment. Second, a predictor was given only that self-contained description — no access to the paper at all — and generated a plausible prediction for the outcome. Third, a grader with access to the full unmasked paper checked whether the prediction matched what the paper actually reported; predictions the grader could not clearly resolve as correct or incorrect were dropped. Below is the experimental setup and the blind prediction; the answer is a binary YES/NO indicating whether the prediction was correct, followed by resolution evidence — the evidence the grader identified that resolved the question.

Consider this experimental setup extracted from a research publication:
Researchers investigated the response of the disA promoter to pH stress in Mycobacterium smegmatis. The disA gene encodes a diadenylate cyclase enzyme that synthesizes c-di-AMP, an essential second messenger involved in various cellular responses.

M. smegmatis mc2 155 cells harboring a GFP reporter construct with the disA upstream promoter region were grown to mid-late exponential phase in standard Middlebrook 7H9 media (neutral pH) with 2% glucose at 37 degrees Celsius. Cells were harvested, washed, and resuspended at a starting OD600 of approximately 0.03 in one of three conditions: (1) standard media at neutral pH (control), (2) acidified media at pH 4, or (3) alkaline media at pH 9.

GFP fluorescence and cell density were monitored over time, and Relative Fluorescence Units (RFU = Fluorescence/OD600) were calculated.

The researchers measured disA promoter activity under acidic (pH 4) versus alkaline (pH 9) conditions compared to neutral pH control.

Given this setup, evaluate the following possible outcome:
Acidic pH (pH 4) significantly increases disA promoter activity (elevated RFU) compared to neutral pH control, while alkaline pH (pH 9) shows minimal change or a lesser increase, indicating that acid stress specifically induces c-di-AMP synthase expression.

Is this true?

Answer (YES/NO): YES